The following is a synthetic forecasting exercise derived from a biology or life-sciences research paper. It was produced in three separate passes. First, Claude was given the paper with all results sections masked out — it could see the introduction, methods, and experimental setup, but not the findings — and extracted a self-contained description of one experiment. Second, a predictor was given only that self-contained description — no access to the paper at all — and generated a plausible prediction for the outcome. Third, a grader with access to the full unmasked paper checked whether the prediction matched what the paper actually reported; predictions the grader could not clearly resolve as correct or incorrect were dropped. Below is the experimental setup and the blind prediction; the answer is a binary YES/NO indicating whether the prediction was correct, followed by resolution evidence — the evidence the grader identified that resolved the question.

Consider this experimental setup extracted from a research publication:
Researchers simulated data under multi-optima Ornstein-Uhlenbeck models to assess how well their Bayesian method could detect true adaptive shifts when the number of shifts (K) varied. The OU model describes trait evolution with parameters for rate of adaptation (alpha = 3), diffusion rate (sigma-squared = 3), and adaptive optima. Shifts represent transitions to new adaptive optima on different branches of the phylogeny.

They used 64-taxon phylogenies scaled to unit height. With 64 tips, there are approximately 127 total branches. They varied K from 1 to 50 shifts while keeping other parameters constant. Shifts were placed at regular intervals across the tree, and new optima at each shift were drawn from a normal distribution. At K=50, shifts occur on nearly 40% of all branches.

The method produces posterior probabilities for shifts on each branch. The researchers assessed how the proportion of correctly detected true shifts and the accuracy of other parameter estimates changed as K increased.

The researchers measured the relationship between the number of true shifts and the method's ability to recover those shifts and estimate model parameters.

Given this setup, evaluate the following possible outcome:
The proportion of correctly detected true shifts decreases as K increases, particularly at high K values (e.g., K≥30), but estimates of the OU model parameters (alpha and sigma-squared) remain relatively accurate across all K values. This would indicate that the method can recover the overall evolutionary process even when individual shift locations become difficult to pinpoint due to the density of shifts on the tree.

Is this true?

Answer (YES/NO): NO